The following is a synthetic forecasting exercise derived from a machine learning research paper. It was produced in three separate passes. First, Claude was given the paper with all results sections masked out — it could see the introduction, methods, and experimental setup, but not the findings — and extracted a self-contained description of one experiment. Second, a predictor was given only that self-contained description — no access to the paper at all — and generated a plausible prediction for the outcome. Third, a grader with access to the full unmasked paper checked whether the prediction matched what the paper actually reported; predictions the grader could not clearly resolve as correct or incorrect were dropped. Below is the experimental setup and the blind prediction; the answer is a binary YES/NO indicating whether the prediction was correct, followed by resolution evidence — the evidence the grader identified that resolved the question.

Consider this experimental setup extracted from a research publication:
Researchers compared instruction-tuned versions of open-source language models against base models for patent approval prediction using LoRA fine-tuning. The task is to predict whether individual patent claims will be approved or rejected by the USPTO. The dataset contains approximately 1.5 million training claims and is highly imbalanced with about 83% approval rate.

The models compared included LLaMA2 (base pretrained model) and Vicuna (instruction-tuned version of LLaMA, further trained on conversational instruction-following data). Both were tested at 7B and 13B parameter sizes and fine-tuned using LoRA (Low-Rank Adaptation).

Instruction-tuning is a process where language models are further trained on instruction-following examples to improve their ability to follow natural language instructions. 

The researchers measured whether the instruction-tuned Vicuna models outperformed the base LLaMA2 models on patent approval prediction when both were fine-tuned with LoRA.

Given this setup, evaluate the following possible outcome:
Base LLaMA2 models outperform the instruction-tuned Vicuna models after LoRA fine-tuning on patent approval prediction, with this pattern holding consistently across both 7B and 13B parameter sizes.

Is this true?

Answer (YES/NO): NO